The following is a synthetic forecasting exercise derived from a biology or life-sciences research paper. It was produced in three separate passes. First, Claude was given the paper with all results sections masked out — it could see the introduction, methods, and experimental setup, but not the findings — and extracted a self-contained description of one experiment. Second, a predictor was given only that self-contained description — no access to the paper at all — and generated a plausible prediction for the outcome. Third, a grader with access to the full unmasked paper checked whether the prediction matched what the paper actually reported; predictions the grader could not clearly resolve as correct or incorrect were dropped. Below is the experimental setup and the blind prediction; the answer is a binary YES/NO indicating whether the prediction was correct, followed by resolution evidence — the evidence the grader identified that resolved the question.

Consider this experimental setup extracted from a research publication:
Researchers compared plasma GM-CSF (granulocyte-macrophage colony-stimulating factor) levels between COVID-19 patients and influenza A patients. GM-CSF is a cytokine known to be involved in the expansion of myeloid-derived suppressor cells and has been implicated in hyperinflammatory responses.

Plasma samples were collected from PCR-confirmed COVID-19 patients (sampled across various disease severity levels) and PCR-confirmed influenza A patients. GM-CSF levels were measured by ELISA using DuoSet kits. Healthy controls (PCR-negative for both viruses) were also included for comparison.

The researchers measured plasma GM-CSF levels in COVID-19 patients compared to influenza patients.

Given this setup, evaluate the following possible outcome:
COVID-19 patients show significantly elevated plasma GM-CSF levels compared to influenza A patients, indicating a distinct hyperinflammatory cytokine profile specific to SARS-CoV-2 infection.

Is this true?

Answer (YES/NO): NO